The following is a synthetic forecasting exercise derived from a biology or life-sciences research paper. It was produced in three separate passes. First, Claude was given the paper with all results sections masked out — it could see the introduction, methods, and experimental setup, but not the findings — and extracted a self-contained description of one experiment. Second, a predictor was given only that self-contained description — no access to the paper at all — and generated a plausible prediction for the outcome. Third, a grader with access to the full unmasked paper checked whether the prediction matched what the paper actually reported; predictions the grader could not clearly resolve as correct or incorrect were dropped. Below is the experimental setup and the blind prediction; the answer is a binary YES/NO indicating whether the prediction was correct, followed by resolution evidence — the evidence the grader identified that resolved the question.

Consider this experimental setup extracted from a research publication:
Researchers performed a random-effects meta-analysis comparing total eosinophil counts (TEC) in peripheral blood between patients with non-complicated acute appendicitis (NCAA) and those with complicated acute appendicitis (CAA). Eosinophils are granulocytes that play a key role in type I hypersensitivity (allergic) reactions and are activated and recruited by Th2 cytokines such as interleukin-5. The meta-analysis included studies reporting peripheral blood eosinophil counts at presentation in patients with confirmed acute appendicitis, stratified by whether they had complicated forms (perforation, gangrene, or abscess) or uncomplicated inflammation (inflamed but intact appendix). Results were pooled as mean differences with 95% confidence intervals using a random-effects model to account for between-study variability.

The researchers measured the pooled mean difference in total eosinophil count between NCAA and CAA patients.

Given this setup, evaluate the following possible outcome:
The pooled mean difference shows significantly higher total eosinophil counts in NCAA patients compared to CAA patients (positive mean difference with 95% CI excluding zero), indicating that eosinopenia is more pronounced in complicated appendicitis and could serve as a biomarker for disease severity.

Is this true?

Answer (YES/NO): NO